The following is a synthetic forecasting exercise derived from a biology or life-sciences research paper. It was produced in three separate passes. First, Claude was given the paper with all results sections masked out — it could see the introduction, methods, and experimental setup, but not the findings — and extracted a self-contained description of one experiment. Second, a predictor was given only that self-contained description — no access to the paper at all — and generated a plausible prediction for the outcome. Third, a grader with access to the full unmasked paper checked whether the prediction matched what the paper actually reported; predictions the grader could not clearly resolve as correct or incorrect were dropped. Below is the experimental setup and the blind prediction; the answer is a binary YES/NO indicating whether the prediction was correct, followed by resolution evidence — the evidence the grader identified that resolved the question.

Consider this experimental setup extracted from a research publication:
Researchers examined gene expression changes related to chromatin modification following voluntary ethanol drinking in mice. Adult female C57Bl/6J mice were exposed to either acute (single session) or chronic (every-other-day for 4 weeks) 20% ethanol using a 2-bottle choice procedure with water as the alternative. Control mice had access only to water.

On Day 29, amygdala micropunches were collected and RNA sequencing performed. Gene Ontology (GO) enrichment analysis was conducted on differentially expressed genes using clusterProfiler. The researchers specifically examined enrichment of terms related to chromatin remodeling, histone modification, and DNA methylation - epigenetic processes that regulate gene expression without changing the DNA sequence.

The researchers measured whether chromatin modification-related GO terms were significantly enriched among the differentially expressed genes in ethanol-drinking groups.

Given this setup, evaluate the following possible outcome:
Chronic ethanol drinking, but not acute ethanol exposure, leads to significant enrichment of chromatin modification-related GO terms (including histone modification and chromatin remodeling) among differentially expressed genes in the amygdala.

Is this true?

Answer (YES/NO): NO